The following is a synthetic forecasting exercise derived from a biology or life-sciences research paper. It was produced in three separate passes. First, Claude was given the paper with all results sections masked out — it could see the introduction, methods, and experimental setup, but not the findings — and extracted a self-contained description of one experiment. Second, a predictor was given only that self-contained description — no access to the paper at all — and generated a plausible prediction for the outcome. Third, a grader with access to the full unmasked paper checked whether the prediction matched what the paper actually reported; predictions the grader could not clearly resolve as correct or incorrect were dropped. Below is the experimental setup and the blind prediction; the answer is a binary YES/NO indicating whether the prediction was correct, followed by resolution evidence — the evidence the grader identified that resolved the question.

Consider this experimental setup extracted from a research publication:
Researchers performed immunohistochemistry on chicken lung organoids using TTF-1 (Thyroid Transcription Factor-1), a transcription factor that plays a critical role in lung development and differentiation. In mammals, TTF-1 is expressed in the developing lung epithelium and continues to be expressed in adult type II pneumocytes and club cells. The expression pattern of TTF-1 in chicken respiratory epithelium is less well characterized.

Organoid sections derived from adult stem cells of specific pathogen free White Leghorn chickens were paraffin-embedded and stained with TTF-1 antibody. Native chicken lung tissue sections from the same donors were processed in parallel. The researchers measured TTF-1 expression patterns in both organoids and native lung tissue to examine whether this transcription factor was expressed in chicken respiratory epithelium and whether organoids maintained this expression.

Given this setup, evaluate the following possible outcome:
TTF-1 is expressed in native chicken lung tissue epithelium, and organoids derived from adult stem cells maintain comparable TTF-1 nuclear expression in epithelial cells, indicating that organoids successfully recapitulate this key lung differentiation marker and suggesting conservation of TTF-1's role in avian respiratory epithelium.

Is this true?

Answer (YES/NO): NO